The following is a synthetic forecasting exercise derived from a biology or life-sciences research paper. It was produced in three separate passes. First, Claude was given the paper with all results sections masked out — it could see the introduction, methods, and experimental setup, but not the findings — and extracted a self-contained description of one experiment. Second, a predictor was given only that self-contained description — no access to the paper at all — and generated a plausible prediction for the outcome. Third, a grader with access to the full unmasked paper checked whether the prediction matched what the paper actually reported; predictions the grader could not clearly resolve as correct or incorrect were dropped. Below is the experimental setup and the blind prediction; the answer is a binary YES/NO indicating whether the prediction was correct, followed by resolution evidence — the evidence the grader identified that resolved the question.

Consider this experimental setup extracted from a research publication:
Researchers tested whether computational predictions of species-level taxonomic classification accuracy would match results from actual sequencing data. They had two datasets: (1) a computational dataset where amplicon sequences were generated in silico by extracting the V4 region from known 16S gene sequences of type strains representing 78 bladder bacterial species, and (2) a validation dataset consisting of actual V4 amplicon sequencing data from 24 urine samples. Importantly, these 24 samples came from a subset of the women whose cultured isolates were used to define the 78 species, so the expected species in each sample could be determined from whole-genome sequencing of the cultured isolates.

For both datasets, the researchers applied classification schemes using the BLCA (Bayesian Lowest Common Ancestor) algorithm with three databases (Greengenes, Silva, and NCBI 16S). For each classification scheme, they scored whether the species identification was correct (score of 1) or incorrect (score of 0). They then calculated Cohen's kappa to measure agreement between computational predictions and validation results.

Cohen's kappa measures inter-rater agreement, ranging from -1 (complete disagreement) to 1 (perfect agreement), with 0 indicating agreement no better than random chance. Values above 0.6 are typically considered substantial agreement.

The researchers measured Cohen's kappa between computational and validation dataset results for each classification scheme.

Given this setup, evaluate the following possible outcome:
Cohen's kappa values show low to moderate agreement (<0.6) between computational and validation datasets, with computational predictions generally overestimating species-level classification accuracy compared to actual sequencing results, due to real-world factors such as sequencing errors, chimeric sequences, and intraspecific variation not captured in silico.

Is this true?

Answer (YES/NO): NO